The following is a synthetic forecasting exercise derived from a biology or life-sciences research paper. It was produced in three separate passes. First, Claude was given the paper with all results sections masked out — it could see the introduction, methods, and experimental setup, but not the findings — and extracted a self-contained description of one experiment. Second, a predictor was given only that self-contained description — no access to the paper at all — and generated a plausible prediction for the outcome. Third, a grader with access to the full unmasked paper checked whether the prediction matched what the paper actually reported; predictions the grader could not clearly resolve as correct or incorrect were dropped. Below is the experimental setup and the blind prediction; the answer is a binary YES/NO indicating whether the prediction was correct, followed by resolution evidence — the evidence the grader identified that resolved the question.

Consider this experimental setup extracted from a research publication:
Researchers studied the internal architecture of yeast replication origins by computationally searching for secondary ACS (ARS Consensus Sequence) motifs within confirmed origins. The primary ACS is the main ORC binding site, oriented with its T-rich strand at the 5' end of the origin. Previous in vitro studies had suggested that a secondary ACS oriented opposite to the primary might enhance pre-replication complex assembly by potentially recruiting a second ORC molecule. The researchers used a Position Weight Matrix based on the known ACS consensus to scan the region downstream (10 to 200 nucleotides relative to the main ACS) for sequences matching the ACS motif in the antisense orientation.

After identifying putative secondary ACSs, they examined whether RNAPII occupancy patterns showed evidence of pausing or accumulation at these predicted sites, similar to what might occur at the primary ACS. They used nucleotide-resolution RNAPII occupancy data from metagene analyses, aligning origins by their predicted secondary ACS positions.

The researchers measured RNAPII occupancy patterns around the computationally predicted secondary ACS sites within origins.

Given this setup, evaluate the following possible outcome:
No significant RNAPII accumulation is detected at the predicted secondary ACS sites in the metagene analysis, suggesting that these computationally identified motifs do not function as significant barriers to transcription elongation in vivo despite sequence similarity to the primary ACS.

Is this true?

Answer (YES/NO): NO